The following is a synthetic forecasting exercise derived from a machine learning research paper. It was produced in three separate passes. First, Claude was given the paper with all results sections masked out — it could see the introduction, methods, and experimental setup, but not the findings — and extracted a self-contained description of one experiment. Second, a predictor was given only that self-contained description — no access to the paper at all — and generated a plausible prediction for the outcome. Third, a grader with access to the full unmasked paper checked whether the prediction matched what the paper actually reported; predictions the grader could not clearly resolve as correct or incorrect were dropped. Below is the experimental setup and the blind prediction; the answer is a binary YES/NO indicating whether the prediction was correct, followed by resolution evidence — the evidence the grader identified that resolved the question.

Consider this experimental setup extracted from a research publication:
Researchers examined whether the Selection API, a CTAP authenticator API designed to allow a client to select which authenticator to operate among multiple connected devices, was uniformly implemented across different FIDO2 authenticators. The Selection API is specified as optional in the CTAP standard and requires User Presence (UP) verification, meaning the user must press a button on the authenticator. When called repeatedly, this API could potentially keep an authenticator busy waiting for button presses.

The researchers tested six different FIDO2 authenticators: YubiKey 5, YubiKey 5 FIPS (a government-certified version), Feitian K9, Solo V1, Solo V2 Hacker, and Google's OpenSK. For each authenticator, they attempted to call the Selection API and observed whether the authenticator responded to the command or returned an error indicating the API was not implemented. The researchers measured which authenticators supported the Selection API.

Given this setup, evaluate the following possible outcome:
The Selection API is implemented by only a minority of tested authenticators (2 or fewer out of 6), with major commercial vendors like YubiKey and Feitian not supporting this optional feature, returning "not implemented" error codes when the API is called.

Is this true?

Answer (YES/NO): YES